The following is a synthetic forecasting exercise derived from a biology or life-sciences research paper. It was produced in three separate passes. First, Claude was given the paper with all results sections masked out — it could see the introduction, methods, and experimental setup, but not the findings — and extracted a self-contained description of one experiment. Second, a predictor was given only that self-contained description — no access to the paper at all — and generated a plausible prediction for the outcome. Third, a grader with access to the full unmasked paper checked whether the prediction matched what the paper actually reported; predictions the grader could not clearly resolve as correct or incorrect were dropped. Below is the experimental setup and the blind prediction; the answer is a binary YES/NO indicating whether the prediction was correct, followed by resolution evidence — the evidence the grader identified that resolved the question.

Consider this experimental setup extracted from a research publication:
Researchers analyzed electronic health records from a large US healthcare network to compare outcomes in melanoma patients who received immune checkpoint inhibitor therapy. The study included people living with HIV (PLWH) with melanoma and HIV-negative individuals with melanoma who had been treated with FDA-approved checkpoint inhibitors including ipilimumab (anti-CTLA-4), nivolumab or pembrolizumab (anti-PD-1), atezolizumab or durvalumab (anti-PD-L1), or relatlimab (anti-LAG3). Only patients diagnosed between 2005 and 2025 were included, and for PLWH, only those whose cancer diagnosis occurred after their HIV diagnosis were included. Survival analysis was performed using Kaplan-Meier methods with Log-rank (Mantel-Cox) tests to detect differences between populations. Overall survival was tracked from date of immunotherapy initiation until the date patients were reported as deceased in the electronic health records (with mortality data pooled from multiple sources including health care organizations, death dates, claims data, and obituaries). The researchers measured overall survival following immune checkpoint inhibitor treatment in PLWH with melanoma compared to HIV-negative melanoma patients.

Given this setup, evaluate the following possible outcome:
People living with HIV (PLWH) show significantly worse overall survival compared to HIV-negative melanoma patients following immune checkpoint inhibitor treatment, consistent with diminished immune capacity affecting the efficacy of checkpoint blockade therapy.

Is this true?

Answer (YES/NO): YES